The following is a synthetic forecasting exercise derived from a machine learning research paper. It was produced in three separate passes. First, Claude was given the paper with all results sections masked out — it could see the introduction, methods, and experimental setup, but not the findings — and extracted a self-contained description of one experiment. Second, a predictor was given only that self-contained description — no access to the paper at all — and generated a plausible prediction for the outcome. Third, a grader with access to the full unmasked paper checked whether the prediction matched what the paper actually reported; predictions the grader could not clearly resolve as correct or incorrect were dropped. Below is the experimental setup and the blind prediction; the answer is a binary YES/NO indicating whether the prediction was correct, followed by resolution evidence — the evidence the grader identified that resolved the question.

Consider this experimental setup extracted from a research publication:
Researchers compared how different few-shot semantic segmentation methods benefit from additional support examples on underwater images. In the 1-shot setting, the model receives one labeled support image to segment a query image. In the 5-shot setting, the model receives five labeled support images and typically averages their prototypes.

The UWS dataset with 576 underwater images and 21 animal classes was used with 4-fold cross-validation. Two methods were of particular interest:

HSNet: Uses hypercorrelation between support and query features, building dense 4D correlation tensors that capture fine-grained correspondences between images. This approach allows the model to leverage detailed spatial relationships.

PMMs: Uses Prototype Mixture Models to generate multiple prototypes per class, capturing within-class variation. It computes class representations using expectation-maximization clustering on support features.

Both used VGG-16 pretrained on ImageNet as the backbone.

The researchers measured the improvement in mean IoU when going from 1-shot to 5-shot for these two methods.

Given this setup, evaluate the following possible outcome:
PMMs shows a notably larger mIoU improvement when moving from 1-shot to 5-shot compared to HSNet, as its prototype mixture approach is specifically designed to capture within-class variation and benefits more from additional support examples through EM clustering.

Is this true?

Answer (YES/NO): NO